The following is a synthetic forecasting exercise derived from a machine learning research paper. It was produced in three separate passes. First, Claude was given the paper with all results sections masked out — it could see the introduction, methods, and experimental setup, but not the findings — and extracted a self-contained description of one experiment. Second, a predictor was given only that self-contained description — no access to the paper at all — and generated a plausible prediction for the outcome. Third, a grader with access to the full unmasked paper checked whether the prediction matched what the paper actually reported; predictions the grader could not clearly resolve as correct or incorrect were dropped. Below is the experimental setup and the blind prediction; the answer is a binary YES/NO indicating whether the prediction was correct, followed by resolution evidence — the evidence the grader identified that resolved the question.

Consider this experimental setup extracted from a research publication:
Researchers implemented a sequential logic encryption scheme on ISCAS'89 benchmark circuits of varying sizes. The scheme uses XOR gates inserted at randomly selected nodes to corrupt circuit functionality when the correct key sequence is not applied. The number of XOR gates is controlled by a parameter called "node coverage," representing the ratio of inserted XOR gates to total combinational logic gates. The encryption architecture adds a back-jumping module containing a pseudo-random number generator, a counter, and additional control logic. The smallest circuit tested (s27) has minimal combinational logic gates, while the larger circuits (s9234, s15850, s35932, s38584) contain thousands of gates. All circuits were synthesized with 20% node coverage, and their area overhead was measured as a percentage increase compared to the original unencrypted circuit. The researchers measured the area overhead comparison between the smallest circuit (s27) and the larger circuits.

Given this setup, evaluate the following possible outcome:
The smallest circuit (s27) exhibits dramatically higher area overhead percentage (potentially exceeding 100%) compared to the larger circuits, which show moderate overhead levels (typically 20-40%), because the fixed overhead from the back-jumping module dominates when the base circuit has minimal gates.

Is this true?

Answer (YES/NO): NO